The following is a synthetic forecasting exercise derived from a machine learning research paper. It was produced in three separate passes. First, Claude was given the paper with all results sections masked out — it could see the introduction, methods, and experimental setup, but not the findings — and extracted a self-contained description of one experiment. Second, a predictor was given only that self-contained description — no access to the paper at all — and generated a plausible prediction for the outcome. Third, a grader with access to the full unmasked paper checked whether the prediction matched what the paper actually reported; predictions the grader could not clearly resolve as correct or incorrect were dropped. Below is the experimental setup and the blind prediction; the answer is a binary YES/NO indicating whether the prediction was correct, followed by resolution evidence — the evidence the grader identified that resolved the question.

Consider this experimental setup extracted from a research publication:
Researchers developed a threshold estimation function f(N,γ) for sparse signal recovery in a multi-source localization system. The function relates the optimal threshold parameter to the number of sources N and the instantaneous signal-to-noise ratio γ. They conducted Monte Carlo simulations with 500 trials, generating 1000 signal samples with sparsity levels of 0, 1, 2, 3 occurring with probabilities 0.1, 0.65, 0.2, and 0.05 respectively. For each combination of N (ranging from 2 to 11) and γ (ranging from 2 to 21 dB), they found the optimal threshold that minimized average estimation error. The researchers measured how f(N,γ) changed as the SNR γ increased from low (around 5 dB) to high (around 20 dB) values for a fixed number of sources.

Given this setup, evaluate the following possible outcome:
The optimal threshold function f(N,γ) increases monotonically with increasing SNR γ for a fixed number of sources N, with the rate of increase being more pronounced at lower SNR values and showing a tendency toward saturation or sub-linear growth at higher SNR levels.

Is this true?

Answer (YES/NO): NO